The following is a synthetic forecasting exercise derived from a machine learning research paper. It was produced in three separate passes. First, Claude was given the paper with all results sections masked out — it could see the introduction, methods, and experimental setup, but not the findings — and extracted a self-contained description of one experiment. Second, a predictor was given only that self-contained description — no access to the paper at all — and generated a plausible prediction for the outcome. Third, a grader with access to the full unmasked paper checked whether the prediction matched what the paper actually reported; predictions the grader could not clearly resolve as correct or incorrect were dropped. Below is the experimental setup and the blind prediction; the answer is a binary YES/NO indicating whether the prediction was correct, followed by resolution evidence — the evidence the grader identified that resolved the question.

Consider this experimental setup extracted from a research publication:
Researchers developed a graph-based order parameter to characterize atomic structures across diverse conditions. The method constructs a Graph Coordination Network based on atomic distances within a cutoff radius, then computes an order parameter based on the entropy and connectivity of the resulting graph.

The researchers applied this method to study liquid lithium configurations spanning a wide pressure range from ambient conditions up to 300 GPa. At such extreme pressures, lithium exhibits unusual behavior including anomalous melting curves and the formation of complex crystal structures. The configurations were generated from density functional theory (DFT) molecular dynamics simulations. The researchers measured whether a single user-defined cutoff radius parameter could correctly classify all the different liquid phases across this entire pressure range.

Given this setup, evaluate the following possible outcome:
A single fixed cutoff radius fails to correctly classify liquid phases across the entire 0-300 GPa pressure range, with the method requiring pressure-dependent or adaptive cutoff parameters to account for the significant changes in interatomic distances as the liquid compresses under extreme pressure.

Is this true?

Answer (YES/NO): NO